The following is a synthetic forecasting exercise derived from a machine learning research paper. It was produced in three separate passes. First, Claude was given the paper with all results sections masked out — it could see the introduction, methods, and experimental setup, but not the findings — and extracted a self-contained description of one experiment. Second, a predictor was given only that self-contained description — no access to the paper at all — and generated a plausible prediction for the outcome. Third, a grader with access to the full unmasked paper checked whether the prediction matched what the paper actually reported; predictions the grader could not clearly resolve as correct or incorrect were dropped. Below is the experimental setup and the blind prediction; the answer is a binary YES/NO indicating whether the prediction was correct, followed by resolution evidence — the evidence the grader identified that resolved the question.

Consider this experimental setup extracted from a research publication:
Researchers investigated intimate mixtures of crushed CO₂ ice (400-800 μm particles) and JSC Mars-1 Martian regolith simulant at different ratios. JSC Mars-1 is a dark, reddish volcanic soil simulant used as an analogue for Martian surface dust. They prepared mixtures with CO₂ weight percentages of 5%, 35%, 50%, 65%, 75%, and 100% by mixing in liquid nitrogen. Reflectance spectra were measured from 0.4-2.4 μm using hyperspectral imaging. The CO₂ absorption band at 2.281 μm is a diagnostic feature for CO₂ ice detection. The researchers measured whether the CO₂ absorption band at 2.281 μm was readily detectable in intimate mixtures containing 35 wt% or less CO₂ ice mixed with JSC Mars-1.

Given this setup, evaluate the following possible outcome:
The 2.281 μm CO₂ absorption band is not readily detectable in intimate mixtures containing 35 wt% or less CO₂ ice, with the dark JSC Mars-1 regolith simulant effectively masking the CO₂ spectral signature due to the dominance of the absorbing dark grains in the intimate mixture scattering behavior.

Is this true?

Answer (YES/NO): NO